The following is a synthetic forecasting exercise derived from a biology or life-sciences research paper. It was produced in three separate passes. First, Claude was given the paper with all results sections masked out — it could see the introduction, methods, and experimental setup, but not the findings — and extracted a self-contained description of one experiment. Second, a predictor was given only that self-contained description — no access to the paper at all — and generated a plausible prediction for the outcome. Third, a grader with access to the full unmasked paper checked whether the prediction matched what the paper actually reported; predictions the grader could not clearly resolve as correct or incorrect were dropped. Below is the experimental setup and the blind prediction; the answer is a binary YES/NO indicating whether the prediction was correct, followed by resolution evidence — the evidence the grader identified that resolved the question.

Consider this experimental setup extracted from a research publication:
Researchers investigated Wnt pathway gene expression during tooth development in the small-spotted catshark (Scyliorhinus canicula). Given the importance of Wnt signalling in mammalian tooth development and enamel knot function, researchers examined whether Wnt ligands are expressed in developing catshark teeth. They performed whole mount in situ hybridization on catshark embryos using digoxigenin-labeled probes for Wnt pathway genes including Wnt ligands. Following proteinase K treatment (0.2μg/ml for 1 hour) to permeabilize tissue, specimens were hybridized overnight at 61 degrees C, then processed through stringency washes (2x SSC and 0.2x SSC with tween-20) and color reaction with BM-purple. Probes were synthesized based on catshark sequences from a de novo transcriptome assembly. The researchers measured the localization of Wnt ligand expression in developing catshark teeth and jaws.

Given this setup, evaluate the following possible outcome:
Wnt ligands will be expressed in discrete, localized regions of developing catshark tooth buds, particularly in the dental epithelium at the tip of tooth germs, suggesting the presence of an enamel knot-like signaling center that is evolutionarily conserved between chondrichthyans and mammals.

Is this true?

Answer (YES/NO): YES